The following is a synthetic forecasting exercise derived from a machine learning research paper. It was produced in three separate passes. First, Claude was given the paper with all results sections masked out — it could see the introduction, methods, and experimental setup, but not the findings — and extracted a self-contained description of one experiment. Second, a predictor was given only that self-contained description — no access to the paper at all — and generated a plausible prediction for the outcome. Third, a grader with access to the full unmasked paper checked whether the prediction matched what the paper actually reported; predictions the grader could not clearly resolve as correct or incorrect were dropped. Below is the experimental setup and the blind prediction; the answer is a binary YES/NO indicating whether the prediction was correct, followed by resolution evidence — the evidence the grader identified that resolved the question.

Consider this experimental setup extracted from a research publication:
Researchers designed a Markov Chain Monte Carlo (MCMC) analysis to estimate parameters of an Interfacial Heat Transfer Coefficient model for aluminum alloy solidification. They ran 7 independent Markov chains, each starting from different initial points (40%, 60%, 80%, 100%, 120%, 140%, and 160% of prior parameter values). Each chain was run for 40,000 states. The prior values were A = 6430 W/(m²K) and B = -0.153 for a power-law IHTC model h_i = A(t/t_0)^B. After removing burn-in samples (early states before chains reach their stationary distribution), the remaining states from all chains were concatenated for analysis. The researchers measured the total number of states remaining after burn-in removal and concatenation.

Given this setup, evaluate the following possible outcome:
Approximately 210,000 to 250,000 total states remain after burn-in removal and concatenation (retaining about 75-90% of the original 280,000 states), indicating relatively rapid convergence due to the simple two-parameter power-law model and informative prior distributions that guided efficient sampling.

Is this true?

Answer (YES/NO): NO